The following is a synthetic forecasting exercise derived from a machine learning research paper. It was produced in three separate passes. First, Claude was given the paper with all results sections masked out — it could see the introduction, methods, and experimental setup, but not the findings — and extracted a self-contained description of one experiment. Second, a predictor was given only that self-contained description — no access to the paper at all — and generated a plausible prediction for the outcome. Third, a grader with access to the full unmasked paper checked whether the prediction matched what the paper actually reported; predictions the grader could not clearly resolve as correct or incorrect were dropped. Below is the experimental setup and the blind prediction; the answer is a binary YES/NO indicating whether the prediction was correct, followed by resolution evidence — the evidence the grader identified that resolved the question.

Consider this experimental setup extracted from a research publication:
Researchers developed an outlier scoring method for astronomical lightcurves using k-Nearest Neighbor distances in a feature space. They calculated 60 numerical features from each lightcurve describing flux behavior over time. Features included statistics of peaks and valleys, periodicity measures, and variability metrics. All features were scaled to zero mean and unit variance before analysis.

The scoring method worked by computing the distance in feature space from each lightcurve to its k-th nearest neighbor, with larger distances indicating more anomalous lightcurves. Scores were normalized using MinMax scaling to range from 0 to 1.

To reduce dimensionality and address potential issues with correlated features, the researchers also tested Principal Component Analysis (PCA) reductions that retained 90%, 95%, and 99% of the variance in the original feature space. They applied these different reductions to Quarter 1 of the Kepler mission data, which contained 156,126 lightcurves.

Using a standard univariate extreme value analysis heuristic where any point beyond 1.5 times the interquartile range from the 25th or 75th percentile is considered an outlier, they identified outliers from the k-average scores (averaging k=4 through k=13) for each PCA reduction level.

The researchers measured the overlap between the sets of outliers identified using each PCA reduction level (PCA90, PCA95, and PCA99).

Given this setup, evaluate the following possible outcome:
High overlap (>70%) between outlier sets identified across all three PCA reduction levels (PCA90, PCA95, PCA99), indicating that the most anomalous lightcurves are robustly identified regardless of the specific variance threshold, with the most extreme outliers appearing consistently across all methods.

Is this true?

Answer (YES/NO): YES